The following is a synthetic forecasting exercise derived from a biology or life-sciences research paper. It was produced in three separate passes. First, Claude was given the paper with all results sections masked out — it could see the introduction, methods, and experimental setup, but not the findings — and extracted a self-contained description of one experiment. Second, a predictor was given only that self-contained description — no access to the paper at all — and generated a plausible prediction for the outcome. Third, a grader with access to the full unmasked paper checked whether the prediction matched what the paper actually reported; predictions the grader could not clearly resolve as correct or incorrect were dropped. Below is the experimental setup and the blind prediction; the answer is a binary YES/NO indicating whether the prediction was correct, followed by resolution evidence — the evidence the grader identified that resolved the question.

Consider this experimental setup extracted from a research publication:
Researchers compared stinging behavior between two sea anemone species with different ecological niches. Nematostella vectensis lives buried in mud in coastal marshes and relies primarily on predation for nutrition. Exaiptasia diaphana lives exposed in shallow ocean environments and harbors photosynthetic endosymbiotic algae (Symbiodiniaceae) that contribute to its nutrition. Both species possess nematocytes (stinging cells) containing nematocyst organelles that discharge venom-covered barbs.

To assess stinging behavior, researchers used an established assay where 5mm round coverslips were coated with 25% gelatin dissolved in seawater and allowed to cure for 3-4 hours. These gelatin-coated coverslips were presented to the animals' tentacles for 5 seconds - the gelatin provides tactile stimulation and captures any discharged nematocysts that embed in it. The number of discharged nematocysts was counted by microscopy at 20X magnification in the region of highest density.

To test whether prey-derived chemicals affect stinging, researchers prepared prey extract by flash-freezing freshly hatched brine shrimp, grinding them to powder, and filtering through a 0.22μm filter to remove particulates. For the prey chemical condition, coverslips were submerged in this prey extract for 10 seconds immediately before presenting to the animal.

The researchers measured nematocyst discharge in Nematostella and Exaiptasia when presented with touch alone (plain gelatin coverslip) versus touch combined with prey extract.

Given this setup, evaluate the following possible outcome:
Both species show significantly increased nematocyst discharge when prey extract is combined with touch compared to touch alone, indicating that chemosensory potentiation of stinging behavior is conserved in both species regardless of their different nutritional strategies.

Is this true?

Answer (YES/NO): NO